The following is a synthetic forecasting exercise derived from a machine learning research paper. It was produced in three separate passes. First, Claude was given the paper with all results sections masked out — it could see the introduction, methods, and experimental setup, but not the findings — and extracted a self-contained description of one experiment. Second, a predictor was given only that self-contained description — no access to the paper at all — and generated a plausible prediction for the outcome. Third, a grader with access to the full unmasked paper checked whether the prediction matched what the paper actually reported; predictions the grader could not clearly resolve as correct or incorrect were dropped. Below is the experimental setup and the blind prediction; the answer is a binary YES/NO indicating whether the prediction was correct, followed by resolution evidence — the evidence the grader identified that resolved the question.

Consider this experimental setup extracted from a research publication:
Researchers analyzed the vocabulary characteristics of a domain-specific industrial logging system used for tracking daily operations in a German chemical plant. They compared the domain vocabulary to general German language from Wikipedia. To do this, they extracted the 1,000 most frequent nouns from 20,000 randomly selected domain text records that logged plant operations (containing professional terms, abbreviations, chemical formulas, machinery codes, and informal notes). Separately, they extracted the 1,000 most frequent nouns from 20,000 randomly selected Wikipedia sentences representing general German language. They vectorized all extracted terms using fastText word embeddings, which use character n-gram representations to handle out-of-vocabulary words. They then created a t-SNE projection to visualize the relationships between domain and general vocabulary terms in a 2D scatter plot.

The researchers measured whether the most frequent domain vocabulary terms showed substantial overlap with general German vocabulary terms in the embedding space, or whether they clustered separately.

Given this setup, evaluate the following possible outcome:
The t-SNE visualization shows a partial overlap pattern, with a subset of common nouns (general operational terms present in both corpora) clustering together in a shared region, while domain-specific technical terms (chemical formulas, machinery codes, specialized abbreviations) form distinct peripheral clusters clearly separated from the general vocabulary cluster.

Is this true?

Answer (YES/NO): NO